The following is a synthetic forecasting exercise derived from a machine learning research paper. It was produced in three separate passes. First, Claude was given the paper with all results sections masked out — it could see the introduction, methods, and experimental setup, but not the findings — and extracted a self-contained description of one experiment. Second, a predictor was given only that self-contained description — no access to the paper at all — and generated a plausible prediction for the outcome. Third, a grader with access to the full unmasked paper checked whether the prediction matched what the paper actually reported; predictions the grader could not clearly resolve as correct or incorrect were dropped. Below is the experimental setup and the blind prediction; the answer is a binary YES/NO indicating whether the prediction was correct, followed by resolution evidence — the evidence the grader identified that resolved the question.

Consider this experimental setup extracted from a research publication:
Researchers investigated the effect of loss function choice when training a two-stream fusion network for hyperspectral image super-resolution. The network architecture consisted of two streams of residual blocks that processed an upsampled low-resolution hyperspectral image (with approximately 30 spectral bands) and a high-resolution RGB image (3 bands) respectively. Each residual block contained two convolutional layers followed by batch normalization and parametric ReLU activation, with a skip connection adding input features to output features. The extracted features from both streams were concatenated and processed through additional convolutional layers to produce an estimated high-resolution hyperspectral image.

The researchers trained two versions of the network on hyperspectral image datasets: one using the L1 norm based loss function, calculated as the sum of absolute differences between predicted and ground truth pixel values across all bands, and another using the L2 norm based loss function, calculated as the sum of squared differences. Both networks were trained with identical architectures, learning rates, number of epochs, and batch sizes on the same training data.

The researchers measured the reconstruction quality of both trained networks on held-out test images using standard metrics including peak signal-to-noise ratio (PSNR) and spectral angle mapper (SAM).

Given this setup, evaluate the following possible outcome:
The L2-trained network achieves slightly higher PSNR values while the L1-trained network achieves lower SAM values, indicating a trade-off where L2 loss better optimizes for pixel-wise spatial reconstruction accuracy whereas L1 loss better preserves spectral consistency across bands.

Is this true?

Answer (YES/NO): NO